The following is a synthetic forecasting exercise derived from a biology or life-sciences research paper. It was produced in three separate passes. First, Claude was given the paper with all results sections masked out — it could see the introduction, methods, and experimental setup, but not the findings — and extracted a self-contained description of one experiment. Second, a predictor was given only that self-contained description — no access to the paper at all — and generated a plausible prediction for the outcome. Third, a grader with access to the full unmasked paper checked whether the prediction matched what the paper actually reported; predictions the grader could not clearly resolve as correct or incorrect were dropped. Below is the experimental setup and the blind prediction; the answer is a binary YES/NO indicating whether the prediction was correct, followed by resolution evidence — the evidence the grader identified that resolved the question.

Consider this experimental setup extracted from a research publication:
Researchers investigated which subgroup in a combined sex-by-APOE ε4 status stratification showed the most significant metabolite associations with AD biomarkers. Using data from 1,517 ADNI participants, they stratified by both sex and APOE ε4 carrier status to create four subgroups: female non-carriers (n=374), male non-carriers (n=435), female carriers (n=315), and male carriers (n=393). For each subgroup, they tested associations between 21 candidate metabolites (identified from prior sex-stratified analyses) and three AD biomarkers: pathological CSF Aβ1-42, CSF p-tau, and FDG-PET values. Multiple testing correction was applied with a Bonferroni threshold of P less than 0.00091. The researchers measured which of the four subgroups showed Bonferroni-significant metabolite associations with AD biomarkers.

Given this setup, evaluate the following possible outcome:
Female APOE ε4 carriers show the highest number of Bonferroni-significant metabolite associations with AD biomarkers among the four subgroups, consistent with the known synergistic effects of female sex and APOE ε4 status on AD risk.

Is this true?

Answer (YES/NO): YES